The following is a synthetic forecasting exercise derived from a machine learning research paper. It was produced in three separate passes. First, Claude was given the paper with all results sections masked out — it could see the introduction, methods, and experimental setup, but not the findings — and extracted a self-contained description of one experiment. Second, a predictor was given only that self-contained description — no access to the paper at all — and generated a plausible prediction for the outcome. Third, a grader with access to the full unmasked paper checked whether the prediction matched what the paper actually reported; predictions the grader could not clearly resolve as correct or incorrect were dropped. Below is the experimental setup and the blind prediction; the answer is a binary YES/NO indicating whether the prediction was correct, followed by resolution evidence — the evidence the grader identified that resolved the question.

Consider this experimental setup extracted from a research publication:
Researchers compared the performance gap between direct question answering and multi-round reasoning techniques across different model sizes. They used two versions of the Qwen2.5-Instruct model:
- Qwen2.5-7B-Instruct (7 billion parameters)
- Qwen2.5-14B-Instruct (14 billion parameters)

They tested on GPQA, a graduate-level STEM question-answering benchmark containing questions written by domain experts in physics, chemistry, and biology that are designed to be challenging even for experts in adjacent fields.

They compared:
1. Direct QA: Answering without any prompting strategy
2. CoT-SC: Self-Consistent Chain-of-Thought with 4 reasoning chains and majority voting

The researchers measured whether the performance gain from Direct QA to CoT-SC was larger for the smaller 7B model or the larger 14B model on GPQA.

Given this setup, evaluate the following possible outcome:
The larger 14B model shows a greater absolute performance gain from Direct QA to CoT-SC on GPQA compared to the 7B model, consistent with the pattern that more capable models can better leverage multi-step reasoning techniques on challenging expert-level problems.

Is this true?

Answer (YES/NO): YES